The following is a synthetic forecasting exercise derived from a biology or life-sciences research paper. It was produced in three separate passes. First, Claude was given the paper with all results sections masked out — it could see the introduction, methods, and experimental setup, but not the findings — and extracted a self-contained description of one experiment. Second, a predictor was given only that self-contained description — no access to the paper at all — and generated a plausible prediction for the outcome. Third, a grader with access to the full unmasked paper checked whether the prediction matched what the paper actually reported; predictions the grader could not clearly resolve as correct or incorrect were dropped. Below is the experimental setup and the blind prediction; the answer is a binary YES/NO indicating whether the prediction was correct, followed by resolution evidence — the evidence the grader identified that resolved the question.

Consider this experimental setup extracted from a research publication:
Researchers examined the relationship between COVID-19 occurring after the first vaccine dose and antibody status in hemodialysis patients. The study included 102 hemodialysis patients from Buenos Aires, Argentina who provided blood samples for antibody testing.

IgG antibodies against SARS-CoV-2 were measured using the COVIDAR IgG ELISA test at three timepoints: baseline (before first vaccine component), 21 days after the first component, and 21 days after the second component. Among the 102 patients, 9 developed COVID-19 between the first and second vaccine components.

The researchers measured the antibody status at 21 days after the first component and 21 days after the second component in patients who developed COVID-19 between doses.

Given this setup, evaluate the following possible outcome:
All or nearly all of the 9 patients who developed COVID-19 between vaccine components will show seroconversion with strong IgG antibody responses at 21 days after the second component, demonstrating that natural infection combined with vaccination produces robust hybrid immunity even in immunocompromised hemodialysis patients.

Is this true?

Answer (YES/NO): YES